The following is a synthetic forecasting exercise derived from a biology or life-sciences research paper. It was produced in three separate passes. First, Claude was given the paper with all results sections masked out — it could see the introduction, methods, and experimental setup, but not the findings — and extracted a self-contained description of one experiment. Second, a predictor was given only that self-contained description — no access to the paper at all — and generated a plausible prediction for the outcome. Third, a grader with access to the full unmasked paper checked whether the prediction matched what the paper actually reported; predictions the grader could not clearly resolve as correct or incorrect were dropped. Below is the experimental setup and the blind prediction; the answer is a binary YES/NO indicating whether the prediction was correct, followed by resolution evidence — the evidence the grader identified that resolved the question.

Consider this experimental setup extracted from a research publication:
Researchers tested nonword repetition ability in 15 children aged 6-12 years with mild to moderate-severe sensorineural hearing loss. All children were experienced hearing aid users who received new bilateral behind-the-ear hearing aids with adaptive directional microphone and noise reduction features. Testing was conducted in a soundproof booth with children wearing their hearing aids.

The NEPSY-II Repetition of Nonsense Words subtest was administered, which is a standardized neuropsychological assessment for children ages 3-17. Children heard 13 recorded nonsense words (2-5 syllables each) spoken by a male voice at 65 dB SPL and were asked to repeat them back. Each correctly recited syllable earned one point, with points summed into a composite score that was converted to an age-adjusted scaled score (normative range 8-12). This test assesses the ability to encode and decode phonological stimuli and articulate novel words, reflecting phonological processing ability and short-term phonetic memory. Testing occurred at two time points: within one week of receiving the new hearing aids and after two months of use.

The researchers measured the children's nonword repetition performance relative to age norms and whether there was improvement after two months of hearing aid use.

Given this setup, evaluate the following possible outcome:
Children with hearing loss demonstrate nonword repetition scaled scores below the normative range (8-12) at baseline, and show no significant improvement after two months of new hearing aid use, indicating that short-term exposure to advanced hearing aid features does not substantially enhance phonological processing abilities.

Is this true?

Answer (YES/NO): NO